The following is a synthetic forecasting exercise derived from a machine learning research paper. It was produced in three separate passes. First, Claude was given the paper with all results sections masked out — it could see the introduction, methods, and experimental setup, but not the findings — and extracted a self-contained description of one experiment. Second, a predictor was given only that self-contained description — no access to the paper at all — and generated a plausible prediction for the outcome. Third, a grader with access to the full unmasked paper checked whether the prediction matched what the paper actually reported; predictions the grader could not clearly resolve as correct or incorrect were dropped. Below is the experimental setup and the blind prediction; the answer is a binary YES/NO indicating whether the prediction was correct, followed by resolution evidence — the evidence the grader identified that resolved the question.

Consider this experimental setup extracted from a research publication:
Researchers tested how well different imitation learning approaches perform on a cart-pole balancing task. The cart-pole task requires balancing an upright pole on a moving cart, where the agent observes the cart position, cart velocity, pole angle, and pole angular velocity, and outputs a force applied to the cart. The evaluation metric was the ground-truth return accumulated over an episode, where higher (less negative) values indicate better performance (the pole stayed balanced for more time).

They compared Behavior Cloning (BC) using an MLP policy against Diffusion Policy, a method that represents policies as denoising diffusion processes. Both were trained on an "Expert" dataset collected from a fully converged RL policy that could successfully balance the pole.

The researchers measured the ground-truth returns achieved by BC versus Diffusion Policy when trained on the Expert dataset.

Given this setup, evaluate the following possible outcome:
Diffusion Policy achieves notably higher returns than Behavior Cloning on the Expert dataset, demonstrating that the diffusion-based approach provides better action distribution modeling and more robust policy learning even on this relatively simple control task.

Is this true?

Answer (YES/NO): NO